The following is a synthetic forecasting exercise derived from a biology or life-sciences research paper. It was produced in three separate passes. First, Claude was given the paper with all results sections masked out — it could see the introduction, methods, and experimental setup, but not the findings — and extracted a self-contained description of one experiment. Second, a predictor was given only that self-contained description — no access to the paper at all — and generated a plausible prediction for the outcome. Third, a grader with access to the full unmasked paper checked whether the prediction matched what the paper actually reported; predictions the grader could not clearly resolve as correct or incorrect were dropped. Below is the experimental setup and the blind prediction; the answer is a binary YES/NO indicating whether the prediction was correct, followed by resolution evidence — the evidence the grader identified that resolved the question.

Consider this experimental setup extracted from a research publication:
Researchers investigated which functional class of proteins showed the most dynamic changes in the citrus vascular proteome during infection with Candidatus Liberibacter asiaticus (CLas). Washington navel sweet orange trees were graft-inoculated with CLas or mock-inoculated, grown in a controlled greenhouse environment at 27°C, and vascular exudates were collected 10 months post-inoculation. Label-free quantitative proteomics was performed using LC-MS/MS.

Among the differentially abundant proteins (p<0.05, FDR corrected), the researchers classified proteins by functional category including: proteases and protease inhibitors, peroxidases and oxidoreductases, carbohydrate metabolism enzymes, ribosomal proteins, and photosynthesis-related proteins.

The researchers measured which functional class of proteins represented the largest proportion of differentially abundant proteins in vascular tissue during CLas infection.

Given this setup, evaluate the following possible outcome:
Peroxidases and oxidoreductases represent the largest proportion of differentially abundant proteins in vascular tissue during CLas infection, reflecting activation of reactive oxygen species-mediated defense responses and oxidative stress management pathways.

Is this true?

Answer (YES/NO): NO